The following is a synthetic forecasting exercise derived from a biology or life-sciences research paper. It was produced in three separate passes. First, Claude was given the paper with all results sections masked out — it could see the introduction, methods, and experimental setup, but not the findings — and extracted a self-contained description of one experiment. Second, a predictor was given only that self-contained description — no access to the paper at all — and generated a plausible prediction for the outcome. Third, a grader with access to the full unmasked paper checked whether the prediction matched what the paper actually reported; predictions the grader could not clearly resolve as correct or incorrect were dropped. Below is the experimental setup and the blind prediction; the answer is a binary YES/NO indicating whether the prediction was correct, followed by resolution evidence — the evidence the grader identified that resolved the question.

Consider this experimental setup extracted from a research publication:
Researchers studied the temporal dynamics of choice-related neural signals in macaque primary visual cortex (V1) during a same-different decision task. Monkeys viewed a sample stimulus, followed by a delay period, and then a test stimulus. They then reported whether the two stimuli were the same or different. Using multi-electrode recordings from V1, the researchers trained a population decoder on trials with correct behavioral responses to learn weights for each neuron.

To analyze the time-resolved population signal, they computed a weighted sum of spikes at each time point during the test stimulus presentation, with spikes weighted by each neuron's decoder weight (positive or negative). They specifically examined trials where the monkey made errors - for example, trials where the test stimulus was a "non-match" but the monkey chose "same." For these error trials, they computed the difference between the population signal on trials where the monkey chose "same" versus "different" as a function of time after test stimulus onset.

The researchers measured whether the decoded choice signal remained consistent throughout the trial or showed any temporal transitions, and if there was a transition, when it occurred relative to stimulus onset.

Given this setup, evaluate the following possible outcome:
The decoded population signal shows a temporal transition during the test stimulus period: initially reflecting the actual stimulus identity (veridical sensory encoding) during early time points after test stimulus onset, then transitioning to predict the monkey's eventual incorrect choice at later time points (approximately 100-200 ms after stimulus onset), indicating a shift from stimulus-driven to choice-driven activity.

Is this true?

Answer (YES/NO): YES